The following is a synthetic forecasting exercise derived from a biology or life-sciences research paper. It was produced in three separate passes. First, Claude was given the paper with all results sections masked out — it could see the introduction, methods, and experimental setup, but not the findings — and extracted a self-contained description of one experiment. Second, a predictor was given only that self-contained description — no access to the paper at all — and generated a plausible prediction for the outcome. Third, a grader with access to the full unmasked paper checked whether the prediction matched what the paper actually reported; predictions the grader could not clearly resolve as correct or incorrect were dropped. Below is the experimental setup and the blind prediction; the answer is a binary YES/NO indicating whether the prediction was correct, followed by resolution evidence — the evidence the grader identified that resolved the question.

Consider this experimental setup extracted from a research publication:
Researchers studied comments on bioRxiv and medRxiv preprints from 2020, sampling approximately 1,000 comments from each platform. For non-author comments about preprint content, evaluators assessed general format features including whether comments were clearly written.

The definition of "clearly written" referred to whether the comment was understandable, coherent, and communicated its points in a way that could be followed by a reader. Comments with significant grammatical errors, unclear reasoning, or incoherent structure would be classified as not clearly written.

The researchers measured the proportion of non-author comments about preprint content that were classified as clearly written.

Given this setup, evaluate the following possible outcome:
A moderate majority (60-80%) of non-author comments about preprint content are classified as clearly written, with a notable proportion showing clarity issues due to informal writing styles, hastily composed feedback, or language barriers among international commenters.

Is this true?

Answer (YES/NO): NO